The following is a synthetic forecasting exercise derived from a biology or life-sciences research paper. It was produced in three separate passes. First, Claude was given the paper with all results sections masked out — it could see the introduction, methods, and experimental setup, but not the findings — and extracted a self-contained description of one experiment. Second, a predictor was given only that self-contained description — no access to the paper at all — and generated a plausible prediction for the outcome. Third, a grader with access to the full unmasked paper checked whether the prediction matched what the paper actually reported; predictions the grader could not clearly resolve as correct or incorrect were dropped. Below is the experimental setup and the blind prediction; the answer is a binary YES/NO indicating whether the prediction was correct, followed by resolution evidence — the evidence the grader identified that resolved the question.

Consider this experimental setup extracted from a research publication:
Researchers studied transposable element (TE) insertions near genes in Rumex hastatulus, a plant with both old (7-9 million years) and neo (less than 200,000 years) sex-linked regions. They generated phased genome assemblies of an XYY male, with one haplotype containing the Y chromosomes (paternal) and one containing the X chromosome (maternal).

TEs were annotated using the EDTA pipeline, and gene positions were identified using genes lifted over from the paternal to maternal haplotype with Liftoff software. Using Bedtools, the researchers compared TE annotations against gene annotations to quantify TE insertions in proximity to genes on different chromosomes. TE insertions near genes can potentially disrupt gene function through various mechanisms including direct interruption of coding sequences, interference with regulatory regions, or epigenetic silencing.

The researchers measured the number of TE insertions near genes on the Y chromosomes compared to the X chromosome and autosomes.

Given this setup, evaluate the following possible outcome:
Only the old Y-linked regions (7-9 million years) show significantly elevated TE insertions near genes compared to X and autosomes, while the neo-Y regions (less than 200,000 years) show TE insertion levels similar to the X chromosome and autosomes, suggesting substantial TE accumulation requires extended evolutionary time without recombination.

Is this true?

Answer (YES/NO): YES